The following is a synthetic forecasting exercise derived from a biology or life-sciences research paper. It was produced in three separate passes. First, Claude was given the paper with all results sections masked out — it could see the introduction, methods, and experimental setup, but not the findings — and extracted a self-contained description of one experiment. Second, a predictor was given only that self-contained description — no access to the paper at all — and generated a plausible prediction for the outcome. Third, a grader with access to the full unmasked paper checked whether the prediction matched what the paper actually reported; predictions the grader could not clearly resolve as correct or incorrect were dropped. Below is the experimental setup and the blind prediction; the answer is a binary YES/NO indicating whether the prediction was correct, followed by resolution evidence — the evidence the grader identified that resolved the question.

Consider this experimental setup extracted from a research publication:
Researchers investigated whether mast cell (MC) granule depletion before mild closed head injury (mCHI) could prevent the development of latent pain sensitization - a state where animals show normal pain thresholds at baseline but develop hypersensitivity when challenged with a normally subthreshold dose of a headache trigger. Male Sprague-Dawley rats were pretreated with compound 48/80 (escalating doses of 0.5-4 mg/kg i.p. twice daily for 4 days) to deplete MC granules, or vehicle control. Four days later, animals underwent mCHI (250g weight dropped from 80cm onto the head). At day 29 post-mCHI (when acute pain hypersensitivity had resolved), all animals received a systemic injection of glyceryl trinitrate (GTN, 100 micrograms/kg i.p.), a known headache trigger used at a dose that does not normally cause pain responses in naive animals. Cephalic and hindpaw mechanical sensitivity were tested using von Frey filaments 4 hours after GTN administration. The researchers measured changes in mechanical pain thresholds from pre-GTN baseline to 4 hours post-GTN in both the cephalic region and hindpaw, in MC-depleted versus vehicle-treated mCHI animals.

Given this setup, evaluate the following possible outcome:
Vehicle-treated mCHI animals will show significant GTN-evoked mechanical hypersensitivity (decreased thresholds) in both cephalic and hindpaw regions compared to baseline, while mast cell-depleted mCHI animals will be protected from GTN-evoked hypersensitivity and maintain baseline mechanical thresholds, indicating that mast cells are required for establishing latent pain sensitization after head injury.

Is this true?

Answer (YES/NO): YES